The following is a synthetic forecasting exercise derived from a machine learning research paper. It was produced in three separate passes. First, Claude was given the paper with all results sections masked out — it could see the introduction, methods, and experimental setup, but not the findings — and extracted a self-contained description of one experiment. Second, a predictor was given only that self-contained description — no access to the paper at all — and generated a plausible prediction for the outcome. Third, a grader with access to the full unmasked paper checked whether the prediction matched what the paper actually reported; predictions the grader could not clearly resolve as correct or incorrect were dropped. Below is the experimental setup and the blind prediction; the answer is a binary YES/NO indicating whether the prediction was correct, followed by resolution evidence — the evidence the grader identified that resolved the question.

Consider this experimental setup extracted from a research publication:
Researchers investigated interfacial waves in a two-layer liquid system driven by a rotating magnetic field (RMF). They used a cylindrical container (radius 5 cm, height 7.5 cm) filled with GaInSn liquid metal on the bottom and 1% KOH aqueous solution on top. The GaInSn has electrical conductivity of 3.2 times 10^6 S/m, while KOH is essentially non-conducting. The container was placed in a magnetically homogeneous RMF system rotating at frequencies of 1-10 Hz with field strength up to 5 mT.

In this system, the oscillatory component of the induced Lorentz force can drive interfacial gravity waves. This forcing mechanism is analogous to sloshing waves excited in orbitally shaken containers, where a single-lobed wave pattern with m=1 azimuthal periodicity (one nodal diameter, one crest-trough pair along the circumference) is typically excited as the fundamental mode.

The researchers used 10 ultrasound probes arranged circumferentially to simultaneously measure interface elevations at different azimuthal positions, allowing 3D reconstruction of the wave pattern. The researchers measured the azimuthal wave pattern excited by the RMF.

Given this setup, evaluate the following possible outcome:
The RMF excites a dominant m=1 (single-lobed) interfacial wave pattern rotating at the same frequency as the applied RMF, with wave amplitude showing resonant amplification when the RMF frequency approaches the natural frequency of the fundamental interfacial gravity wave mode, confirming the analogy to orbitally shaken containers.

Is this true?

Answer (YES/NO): NO